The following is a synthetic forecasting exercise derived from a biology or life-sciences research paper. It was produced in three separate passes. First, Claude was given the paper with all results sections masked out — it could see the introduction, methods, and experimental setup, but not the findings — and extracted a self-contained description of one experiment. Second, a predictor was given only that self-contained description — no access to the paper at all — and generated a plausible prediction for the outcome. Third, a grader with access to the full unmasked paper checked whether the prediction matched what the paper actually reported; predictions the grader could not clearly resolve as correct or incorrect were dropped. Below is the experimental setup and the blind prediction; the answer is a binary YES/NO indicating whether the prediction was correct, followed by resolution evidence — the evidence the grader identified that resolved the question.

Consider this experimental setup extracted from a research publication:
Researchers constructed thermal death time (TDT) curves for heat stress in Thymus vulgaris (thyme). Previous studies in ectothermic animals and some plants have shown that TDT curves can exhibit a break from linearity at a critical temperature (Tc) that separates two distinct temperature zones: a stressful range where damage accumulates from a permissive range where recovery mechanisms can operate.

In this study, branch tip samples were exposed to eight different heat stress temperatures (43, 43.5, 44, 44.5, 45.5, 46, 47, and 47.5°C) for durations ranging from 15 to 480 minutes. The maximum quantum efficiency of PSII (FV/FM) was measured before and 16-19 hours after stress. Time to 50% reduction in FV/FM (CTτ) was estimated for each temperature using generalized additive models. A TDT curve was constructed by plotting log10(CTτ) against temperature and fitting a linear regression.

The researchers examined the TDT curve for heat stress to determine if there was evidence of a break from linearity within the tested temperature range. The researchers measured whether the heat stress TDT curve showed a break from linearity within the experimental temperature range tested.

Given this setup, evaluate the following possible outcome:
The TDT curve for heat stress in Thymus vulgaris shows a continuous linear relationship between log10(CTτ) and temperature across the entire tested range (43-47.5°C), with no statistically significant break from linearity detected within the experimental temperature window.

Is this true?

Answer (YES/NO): YES